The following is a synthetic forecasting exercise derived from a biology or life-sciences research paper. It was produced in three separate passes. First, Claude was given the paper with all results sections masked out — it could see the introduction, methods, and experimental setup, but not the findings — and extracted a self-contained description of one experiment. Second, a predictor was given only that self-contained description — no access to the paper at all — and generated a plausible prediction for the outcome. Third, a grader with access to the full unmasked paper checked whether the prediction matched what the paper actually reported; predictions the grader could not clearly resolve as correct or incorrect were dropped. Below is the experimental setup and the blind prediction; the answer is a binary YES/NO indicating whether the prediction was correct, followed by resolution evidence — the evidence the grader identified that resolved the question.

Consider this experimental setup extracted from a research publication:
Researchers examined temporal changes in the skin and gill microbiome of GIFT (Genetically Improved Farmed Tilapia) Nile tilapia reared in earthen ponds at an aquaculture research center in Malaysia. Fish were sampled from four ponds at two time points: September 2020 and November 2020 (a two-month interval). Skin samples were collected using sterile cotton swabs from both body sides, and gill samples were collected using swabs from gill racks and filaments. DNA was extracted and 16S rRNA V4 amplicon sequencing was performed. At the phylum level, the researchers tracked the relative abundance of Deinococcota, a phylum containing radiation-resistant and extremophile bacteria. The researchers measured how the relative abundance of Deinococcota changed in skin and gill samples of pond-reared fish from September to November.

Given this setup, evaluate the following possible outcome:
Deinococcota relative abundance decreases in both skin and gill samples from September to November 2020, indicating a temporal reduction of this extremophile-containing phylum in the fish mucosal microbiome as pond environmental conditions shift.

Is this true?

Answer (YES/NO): NO